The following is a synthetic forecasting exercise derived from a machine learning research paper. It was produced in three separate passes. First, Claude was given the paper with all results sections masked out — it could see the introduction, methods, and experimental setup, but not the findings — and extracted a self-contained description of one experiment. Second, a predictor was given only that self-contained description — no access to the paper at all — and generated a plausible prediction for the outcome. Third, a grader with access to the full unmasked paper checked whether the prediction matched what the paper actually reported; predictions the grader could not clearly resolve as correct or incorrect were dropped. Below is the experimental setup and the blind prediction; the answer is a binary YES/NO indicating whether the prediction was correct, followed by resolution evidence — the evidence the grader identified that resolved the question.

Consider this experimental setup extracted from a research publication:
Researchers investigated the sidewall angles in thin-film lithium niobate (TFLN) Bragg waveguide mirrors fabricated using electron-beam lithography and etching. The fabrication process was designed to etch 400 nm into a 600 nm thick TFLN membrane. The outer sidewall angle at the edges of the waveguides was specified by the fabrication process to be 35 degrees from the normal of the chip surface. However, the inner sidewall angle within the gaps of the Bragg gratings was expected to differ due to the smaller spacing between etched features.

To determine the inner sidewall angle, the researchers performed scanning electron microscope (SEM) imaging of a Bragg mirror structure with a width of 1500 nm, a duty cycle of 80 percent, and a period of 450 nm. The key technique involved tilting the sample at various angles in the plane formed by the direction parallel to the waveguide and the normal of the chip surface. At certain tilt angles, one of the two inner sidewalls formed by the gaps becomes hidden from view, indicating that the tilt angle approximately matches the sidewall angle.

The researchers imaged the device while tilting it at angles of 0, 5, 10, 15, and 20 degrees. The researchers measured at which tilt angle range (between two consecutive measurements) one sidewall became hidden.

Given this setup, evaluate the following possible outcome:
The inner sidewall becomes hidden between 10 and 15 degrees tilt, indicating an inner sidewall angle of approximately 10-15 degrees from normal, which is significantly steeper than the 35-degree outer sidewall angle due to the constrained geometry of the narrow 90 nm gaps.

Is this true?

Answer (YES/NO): NO